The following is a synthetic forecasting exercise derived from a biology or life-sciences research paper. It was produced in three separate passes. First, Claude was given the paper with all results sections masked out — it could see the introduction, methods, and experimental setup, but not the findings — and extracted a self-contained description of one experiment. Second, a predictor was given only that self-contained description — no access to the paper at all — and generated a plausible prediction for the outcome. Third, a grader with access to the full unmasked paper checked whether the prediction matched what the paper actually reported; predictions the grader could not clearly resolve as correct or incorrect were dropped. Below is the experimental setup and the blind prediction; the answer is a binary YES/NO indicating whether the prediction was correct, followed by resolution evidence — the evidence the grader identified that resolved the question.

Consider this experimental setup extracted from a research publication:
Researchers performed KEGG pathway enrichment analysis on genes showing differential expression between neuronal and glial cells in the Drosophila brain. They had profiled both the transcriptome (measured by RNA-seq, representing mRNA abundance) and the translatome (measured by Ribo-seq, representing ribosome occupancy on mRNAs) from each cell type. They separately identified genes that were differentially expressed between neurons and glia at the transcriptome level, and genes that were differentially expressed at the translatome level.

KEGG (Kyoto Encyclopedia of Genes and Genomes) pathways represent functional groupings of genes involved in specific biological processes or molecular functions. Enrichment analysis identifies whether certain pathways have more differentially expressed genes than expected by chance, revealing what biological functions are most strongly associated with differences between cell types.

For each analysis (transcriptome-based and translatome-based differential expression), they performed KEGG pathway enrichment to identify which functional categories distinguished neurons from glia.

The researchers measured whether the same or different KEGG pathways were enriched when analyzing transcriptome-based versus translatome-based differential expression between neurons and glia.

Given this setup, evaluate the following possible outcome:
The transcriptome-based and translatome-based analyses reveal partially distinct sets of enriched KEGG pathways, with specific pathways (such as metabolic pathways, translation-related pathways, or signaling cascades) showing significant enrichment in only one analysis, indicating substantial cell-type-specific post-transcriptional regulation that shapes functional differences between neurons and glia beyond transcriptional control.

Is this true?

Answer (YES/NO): YES